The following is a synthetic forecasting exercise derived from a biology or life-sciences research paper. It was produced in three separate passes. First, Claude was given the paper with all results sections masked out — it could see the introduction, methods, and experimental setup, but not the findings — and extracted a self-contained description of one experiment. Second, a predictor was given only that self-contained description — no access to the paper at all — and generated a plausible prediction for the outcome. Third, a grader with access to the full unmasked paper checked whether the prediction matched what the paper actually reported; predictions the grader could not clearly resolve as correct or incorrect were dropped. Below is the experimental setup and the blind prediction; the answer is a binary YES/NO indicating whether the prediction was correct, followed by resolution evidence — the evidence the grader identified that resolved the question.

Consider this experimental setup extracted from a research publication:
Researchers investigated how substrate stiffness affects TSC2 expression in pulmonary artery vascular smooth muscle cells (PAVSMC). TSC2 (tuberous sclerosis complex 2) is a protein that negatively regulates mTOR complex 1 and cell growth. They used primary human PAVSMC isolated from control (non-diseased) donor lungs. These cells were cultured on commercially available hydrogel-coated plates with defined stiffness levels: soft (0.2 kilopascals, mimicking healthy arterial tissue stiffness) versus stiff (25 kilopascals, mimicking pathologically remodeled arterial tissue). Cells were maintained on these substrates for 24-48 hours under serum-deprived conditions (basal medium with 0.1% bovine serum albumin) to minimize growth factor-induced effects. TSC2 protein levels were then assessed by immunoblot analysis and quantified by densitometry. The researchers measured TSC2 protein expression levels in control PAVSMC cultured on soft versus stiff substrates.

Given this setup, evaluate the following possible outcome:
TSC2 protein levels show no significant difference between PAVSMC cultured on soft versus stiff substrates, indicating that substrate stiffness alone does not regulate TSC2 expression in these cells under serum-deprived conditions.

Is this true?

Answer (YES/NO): NO